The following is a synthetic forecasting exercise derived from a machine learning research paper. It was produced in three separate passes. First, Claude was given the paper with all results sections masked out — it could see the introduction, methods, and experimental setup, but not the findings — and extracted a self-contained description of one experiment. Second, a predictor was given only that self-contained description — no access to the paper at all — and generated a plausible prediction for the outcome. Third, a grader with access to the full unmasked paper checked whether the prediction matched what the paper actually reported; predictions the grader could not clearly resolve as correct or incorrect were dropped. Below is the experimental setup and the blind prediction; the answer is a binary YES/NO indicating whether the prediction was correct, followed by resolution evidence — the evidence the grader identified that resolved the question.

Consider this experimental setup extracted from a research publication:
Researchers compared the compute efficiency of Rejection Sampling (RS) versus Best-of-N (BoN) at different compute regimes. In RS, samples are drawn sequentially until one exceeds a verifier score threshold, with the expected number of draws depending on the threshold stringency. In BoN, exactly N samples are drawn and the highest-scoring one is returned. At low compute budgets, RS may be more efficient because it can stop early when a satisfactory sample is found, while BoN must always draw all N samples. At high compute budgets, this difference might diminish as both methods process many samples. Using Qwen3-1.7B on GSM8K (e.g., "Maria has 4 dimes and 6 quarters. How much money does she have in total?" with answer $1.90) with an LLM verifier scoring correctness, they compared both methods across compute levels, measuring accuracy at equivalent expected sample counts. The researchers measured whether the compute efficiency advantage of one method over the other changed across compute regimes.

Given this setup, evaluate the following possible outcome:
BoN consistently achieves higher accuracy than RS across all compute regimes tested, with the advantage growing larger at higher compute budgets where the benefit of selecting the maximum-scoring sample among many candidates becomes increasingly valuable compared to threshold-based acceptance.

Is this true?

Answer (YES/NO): NO